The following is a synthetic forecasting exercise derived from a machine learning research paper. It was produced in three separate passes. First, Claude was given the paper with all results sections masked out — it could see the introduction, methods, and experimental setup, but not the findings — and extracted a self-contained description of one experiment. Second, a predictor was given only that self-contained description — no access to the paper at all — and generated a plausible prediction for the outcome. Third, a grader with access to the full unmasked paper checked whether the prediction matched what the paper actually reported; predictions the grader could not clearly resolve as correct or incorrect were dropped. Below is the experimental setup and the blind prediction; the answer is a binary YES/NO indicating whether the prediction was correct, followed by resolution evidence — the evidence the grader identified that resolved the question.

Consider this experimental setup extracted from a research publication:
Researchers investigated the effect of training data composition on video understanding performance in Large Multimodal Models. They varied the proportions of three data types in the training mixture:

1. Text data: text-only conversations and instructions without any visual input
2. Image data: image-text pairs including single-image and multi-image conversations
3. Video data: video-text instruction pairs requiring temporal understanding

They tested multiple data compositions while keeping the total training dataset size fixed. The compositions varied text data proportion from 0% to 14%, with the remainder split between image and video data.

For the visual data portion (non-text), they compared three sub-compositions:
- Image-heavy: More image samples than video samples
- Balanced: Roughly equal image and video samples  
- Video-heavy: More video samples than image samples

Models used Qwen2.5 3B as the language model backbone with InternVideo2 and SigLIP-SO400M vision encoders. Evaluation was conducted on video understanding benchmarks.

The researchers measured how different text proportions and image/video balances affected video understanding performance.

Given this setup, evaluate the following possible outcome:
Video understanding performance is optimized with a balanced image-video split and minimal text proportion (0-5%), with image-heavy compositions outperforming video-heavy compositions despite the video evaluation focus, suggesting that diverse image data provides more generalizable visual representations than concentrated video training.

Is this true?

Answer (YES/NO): NO